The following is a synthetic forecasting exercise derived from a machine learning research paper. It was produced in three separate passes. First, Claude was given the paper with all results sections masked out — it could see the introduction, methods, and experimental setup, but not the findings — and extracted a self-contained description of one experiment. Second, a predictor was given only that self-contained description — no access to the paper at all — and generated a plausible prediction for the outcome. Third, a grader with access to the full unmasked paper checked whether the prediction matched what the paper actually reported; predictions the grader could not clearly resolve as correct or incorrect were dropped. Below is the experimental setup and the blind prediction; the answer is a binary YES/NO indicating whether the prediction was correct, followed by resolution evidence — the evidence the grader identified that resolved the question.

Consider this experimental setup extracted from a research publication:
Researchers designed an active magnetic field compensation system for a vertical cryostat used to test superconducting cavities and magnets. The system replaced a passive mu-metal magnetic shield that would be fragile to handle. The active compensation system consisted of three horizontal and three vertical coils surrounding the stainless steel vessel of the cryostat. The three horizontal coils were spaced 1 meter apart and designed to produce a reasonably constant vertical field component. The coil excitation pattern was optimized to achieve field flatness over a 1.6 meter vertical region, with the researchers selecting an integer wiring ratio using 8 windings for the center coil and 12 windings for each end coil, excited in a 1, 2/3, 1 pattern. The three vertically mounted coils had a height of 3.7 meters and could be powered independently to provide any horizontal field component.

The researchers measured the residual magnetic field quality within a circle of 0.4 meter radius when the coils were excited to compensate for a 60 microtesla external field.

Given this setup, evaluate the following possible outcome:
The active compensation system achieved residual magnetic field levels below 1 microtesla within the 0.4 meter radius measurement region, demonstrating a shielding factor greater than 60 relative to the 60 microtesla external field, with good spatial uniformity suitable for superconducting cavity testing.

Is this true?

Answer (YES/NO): NO